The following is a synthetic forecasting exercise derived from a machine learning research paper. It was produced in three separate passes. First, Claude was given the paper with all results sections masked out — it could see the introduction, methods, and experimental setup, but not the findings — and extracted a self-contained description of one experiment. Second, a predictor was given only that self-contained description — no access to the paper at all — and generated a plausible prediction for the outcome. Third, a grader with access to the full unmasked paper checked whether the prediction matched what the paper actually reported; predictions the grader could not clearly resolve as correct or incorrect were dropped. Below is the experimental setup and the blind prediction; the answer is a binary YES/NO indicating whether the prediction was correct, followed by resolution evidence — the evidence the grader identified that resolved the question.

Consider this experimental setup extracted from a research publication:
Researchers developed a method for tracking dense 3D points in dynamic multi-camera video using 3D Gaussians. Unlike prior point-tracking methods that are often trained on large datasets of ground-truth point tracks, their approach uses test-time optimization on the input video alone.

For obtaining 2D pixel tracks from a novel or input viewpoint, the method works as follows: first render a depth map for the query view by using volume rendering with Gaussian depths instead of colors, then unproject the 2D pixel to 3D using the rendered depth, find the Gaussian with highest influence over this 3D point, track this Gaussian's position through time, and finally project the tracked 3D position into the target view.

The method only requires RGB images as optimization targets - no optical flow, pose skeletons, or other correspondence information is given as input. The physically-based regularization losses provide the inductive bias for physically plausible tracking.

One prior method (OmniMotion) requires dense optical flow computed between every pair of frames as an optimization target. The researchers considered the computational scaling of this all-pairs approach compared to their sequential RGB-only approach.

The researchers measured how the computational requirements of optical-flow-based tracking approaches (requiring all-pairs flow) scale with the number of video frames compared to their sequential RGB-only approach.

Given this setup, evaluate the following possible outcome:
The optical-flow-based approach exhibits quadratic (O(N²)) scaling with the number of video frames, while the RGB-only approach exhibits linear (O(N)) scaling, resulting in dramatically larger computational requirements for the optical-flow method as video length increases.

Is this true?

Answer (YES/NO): YES